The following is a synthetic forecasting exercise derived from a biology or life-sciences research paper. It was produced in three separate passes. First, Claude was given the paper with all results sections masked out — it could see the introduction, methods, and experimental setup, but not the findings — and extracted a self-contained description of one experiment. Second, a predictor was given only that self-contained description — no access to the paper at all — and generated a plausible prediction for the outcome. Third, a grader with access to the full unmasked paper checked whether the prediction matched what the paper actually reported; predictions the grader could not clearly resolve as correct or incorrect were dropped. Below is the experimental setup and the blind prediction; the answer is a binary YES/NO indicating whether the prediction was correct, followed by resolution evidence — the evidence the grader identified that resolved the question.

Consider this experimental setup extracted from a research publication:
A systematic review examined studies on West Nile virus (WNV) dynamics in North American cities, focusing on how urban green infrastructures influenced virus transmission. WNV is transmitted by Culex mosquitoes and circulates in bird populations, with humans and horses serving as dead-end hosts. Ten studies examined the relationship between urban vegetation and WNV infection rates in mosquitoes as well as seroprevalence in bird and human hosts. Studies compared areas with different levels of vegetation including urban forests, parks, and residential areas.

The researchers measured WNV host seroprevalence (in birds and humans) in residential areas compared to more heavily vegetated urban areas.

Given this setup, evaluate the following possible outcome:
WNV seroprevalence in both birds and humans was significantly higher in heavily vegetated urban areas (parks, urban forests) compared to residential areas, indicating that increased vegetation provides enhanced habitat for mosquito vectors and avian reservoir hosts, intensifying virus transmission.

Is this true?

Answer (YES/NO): NO